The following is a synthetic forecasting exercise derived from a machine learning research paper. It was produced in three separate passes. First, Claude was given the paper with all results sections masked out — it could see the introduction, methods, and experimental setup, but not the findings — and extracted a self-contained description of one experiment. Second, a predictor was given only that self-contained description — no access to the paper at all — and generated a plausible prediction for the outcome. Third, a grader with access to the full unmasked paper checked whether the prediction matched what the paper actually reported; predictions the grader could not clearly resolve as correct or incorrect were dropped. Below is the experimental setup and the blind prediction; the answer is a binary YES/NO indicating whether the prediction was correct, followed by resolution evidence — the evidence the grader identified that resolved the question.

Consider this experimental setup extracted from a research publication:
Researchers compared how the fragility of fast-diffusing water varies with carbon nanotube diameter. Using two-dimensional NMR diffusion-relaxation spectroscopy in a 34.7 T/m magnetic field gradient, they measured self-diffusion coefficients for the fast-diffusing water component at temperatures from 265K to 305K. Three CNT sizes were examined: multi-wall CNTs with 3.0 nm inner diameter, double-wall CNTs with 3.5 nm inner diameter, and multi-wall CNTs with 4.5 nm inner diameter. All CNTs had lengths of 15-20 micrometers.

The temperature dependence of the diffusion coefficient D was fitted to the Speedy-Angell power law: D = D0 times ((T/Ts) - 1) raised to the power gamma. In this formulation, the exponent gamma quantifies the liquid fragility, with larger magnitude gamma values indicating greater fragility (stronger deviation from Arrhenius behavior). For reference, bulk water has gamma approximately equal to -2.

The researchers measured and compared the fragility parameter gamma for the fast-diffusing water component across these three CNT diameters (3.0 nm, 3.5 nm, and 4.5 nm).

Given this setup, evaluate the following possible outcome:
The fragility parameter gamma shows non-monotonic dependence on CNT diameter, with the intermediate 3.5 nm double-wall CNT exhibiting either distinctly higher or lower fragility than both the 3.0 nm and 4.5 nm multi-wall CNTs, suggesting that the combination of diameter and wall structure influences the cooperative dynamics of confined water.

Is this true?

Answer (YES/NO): NO